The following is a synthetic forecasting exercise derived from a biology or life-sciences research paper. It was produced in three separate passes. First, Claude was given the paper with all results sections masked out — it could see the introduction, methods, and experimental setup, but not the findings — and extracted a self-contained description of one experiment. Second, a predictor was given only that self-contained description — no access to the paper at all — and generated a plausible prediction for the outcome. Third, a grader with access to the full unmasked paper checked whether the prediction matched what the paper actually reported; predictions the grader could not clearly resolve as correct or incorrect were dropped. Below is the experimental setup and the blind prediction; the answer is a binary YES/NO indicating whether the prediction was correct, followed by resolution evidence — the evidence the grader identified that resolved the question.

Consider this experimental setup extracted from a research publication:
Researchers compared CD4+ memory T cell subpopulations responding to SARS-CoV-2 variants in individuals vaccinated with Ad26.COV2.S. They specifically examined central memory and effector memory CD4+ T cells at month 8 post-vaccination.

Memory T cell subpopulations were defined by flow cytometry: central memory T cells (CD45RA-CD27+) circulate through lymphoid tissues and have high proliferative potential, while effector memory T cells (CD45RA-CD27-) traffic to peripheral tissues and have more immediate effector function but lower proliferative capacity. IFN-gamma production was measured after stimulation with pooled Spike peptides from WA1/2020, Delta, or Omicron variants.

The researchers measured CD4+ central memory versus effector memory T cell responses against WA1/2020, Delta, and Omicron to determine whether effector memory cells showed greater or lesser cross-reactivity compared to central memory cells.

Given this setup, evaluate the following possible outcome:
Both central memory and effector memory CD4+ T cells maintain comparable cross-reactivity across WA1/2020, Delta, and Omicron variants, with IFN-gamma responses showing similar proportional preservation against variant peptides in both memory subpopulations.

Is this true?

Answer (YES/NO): NO